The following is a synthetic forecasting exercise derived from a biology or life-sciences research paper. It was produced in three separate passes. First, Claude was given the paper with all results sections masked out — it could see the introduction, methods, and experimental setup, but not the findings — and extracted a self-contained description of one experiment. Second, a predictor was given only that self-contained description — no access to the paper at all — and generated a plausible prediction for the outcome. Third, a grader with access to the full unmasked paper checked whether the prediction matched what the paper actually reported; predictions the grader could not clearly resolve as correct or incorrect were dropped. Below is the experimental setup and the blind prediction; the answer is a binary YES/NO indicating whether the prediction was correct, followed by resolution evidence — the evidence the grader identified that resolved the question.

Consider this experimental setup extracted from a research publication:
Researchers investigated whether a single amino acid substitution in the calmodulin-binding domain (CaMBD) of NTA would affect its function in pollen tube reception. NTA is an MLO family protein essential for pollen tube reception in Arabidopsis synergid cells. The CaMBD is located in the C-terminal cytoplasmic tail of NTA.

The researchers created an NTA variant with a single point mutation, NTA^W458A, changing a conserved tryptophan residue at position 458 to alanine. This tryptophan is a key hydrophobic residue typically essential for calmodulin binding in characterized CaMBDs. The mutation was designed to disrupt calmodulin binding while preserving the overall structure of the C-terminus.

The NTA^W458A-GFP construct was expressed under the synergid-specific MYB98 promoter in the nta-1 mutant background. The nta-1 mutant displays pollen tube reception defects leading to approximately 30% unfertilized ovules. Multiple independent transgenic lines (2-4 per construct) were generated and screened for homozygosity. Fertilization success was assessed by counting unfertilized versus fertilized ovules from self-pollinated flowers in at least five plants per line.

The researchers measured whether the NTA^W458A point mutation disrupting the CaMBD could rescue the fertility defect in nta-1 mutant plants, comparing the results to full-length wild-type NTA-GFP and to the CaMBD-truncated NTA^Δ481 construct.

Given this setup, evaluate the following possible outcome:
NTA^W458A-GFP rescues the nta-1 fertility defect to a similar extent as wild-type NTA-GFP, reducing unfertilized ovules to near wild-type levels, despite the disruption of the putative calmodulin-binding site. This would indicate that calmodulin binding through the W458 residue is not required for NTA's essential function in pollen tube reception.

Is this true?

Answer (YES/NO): NO